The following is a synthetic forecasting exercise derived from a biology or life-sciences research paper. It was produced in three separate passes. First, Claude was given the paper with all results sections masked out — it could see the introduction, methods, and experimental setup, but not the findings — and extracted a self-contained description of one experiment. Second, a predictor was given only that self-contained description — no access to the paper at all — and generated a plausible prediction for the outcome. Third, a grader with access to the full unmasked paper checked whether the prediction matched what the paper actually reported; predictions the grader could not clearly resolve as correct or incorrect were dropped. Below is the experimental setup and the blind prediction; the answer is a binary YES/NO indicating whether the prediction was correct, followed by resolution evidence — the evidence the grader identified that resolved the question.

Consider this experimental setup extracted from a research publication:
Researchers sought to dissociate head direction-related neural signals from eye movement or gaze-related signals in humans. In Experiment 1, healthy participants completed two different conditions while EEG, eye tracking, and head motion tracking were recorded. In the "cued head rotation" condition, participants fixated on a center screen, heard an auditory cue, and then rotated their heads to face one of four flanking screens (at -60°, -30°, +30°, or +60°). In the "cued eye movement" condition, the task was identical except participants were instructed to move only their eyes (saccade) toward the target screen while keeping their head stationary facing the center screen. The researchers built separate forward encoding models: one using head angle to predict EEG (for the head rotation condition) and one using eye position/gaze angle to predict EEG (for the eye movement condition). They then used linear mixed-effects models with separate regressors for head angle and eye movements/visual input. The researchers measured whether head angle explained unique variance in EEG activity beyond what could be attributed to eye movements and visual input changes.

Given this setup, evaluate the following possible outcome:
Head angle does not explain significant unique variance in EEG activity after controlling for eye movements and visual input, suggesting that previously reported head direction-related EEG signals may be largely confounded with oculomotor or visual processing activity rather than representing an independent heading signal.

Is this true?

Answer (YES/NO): NO